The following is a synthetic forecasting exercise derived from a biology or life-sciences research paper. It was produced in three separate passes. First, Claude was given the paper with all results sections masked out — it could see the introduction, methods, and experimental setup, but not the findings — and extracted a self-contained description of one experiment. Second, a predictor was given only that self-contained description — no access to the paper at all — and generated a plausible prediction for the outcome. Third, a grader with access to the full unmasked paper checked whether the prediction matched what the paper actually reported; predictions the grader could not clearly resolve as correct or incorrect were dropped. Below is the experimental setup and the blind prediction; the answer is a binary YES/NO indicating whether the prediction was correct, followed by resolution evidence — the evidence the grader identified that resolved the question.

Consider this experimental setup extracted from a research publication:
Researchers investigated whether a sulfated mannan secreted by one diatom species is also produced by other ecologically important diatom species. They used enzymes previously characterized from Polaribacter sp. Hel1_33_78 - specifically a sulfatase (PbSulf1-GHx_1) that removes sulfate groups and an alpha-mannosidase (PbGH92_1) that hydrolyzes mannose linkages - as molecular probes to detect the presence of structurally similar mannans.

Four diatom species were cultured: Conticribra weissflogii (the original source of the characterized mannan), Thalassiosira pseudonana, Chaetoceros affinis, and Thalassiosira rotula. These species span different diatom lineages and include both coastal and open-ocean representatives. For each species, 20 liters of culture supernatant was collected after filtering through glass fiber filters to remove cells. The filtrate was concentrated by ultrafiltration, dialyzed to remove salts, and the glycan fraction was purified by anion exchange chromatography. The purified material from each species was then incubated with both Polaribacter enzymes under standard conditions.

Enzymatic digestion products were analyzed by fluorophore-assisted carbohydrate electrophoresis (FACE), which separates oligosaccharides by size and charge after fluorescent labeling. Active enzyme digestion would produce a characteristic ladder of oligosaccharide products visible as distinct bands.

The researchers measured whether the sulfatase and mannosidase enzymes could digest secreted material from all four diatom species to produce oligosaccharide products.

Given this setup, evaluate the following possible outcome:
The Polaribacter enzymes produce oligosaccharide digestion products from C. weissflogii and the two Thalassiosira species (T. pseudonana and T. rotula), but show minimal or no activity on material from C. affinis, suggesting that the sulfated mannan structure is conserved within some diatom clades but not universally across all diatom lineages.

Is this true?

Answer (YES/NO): NO